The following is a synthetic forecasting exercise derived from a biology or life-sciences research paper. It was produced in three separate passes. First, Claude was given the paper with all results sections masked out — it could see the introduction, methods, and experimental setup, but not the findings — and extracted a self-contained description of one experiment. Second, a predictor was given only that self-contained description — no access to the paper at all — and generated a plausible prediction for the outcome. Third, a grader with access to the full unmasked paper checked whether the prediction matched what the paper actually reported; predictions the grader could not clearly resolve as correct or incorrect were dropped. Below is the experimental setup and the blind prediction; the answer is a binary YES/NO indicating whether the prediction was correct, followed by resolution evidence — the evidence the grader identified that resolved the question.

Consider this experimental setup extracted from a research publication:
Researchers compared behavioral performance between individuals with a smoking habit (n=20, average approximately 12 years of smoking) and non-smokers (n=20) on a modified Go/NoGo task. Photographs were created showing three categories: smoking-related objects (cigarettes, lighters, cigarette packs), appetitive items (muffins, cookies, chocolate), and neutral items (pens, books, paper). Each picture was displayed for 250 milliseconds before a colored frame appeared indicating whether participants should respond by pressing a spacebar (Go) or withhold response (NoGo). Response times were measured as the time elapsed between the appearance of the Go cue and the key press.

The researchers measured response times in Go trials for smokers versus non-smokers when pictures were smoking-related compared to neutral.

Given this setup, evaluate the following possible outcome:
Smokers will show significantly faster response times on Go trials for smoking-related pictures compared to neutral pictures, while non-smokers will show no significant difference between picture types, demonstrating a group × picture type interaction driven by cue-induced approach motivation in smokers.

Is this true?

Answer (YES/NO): NO